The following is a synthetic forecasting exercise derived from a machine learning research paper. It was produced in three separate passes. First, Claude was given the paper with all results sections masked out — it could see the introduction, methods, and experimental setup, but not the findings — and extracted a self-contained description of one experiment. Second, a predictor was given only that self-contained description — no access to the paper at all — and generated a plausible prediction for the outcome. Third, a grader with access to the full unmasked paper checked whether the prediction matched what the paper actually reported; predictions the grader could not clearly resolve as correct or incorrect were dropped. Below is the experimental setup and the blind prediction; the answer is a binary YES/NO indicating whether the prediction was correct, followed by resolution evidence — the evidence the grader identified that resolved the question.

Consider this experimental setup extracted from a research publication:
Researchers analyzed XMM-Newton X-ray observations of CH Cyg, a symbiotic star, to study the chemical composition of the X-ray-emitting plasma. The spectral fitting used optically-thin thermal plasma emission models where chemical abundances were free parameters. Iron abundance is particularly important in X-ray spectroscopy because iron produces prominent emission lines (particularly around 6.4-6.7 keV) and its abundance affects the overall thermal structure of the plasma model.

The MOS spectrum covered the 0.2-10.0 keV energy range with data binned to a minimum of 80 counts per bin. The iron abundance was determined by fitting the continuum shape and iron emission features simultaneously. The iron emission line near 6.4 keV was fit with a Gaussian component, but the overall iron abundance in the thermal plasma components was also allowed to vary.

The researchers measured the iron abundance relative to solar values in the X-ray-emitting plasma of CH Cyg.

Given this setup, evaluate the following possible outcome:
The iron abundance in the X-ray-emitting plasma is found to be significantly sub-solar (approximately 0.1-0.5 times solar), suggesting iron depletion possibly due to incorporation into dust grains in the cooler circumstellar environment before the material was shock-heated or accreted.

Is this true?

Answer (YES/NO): NO